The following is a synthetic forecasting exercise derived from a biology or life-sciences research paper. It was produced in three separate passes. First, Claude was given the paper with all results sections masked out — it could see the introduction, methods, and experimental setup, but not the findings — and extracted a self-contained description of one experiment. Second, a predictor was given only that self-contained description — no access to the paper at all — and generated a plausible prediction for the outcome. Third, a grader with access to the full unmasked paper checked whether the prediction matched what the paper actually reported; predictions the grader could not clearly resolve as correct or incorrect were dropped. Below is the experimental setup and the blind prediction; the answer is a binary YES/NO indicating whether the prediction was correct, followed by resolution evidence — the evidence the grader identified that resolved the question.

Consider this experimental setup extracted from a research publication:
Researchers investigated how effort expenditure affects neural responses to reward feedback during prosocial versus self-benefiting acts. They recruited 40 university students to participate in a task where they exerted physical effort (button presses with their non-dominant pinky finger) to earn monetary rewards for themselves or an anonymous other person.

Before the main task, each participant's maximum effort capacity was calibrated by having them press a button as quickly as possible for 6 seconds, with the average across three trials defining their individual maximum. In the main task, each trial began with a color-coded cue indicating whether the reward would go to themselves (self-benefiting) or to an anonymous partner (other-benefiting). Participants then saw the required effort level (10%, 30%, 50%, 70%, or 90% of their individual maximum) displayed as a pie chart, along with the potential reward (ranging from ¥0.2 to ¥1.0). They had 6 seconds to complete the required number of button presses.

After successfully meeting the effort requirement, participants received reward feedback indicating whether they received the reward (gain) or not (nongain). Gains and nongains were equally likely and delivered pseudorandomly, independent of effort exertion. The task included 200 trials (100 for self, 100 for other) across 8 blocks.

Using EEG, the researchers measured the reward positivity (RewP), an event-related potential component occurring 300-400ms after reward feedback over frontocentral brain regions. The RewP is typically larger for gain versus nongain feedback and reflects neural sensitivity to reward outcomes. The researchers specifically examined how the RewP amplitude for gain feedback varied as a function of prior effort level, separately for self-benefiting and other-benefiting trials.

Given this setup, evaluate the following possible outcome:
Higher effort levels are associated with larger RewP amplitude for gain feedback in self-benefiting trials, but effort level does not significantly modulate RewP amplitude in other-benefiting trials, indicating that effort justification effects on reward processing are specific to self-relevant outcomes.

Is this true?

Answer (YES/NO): NO